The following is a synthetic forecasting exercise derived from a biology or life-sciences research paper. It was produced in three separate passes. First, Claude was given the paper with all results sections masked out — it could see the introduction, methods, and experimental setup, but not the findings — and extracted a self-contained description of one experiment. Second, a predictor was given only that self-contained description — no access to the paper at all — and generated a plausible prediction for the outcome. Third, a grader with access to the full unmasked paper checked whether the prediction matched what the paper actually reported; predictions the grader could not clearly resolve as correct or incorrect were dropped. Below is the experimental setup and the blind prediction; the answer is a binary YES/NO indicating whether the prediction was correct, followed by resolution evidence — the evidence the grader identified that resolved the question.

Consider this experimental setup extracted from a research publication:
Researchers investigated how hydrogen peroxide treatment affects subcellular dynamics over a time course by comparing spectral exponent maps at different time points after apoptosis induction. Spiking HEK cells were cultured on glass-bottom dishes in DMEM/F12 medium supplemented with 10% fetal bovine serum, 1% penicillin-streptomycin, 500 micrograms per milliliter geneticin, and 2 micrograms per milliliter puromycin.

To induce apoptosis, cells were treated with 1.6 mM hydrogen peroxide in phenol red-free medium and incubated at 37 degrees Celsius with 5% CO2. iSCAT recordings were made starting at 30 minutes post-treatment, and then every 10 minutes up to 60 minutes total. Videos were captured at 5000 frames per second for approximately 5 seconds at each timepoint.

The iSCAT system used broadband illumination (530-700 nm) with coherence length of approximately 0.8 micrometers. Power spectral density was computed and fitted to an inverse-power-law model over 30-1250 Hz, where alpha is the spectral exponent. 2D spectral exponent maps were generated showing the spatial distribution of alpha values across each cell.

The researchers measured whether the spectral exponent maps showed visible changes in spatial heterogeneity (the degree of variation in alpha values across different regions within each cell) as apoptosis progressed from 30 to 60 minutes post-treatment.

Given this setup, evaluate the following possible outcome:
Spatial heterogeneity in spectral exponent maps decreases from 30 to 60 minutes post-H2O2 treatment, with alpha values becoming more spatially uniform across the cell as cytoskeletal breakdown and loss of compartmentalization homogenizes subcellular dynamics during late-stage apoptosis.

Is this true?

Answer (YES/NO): NO